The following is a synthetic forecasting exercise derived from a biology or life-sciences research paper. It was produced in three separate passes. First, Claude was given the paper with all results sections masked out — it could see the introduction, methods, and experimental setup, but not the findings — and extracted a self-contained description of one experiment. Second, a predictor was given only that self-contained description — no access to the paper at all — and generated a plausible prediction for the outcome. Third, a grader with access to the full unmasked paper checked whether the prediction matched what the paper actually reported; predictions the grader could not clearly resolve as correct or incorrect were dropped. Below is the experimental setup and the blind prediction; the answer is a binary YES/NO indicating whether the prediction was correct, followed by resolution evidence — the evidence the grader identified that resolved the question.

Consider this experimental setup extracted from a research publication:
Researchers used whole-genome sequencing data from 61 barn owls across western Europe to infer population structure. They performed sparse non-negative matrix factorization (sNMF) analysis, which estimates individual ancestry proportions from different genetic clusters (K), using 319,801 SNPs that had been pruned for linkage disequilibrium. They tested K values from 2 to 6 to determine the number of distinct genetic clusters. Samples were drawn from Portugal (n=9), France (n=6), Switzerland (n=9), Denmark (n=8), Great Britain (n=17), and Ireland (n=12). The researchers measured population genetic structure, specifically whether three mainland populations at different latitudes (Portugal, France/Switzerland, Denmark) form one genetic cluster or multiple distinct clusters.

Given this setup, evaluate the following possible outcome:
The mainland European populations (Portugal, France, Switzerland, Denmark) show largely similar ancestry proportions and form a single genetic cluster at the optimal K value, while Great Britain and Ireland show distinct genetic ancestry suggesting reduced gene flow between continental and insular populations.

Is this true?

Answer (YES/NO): NO